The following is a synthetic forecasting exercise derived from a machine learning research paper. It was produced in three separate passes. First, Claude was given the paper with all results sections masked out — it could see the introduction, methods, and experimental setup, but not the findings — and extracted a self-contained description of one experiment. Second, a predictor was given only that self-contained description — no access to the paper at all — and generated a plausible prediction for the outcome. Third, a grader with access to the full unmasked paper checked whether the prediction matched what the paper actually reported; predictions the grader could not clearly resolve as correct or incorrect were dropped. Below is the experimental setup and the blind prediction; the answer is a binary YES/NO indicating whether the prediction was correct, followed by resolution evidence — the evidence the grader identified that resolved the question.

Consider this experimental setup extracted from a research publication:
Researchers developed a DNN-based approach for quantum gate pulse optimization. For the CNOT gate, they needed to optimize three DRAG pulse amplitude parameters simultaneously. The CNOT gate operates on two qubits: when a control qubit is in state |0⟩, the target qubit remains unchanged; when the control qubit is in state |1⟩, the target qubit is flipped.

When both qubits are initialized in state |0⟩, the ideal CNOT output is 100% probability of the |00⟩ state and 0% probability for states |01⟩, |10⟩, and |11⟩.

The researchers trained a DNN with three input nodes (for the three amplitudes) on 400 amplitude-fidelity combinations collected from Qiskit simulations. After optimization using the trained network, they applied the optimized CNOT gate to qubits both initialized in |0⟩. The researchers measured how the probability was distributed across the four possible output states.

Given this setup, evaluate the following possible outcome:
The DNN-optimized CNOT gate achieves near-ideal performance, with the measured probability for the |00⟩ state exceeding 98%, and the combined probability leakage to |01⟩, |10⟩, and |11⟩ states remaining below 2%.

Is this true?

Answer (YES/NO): NO